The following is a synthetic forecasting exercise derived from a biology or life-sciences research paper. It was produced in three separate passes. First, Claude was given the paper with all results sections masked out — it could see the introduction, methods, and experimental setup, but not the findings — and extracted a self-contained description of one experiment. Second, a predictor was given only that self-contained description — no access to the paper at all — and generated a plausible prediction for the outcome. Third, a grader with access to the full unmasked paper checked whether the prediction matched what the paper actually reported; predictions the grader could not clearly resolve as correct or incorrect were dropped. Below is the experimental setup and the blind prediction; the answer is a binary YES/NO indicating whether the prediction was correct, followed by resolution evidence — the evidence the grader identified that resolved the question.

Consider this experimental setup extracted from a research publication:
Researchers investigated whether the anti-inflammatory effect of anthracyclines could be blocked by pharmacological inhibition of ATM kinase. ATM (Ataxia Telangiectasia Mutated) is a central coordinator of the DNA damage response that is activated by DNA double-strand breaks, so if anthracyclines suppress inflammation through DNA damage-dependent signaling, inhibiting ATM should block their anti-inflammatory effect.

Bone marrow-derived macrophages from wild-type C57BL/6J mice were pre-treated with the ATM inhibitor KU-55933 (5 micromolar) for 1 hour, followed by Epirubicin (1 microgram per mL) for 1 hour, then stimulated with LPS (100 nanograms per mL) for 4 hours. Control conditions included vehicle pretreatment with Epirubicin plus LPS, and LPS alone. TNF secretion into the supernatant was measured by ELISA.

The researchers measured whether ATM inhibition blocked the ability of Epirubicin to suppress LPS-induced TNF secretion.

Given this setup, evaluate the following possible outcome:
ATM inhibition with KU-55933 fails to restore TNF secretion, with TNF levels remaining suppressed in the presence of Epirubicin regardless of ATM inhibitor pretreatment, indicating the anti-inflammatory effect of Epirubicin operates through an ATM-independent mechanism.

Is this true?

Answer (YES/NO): YES